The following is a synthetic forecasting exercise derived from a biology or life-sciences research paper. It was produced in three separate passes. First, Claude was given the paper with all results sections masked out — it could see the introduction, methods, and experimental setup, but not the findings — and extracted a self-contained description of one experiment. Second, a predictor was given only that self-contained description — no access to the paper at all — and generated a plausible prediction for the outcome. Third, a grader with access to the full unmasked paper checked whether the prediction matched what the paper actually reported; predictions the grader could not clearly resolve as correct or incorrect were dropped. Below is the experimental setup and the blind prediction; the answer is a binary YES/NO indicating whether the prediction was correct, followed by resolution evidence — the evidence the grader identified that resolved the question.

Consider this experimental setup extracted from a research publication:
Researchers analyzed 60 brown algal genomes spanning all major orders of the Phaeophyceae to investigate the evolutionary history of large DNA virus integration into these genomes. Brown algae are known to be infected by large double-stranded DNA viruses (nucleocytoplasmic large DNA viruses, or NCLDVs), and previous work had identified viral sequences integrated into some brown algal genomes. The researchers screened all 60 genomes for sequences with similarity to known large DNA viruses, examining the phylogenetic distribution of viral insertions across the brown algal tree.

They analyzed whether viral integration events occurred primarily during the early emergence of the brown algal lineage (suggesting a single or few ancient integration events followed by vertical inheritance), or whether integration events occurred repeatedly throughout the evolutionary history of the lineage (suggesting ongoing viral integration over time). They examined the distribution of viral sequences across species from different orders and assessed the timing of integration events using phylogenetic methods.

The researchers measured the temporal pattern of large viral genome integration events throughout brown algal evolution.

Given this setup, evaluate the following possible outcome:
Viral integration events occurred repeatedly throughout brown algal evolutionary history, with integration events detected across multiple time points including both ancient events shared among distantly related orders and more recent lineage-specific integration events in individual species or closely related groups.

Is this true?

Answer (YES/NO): YES